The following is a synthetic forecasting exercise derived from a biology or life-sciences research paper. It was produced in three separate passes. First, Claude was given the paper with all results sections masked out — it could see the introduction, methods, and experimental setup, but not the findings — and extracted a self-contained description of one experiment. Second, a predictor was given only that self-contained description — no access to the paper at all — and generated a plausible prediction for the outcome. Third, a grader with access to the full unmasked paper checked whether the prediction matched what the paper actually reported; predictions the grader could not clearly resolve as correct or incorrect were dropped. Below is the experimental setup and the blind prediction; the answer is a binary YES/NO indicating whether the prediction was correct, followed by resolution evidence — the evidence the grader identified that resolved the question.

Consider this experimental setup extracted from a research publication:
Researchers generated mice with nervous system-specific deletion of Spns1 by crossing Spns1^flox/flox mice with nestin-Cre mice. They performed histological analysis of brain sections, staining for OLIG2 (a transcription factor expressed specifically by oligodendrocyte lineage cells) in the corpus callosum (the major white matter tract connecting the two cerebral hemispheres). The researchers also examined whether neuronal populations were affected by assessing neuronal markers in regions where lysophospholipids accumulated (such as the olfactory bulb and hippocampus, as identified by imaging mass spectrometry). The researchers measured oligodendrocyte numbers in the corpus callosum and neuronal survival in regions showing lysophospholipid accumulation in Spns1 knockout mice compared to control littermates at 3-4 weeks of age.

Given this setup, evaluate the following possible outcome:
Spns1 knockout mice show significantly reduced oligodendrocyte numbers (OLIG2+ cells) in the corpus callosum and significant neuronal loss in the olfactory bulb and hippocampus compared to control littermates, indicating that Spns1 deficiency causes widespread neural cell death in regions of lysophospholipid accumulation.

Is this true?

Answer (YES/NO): NO